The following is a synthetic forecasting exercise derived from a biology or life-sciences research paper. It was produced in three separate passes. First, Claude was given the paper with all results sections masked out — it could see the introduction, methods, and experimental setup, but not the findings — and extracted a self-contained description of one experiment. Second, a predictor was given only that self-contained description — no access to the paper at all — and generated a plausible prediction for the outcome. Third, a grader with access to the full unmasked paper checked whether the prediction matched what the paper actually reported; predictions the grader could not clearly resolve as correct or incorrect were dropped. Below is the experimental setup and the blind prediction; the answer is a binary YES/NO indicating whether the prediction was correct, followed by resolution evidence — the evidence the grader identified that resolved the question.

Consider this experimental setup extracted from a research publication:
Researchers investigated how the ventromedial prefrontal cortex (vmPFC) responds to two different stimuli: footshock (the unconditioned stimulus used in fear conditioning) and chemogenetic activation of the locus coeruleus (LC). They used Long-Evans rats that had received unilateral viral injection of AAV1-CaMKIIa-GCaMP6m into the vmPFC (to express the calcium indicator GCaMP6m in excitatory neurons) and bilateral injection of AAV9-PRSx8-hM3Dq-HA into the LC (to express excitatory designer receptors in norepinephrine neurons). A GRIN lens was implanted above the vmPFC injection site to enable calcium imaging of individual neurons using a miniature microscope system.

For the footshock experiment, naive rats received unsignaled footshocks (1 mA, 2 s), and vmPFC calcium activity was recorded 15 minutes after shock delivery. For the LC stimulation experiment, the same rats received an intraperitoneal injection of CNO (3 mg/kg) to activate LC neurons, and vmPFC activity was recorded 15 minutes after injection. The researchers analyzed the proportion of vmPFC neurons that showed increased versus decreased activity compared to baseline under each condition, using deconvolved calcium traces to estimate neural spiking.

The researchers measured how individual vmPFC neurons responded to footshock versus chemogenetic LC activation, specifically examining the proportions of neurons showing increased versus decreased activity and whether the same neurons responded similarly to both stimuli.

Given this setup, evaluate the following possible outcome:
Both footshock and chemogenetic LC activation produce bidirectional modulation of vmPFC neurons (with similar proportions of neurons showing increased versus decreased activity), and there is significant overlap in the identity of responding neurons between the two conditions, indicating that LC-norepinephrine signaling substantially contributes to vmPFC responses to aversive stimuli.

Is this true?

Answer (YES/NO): NO